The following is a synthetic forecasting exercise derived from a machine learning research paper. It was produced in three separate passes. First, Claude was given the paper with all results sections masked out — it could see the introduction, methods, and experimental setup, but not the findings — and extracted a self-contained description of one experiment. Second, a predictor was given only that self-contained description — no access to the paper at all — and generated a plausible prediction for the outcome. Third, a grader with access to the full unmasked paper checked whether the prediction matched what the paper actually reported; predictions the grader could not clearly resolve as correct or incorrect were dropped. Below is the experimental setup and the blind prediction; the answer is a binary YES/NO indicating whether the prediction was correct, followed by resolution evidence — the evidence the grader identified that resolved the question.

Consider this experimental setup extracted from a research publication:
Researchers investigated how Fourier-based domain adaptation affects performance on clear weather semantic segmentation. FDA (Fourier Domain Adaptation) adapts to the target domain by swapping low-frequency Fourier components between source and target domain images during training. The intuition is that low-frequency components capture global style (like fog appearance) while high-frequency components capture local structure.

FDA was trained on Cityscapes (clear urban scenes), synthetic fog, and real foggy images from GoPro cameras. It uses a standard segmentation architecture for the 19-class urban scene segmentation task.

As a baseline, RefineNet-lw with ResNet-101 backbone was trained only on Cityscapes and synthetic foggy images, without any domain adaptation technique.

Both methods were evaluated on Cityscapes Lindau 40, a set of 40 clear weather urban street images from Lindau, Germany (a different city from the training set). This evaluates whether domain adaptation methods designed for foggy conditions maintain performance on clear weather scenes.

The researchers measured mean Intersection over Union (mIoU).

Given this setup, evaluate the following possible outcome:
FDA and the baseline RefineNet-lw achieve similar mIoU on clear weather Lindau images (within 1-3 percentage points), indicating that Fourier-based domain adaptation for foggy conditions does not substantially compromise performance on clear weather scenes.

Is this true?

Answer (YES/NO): NO